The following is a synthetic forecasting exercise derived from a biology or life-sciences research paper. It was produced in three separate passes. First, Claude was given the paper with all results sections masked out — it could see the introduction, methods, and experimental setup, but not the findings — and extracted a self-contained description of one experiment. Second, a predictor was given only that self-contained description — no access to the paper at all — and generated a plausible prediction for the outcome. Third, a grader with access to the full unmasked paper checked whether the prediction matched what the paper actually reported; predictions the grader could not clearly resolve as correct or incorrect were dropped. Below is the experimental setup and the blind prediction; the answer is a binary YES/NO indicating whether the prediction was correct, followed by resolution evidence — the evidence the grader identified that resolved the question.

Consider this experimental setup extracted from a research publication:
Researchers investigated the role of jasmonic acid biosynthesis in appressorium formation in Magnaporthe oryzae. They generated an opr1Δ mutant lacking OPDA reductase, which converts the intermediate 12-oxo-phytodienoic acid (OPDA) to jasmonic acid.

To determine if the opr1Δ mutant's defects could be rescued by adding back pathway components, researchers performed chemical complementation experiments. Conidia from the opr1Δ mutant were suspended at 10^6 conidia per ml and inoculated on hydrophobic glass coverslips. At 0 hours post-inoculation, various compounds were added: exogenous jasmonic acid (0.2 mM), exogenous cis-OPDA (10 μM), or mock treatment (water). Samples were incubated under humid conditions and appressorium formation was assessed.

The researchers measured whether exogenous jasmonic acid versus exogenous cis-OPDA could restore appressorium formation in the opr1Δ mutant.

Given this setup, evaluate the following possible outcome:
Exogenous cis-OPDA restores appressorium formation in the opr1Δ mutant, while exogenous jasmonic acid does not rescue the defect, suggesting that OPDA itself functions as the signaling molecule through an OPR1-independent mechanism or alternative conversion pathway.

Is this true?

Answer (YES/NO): NO